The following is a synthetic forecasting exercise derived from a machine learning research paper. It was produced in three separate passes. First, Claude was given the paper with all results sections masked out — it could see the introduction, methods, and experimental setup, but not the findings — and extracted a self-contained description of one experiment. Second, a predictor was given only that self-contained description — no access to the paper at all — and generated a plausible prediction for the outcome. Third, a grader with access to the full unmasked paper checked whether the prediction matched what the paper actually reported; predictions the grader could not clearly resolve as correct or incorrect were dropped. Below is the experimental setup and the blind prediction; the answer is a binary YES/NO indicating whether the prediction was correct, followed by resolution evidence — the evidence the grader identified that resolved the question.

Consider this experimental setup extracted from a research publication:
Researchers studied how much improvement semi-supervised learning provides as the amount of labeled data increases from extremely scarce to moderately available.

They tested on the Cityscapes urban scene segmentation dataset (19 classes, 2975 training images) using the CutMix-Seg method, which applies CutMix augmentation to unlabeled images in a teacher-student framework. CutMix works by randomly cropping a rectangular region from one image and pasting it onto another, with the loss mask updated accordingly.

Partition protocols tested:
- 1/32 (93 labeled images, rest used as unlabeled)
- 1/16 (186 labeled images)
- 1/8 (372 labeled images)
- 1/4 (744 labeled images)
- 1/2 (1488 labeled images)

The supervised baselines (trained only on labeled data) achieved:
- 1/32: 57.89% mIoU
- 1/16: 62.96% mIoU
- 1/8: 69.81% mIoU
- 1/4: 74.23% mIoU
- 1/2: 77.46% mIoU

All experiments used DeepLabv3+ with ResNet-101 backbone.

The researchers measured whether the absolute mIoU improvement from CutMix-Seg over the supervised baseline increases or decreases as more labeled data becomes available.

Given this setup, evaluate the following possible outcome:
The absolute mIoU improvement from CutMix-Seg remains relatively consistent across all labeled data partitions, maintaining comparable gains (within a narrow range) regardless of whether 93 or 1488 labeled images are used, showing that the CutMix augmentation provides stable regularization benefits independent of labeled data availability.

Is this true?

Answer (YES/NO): NO